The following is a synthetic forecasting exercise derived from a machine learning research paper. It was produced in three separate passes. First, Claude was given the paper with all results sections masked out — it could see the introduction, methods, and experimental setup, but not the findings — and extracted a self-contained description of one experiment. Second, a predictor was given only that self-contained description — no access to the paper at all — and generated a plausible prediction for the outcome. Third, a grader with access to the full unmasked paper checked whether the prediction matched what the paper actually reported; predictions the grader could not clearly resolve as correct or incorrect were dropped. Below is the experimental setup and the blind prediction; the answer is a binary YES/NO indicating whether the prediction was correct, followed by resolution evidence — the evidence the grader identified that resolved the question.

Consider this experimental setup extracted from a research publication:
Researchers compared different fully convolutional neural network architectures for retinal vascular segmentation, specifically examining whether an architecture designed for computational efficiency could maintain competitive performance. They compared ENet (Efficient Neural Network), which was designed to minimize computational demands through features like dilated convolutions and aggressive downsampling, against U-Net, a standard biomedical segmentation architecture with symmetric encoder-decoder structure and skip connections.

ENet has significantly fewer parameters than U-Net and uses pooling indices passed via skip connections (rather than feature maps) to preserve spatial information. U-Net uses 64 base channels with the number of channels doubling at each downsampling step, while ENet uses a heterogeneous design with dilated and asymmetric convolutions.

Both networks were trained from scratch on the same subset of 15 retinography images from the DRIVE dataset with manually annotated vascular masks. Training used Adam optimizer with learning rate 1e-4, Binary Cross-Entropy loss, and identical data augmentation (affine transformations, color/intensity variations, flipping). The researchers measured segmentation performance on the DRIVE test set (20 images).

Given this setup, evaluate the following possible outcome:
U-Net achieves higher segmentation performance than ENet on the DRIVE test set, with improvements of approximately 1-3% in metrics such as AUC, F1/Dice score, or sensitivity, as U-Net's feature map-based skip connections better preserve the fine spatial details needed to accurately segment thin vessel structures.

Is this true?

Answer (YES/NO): NO